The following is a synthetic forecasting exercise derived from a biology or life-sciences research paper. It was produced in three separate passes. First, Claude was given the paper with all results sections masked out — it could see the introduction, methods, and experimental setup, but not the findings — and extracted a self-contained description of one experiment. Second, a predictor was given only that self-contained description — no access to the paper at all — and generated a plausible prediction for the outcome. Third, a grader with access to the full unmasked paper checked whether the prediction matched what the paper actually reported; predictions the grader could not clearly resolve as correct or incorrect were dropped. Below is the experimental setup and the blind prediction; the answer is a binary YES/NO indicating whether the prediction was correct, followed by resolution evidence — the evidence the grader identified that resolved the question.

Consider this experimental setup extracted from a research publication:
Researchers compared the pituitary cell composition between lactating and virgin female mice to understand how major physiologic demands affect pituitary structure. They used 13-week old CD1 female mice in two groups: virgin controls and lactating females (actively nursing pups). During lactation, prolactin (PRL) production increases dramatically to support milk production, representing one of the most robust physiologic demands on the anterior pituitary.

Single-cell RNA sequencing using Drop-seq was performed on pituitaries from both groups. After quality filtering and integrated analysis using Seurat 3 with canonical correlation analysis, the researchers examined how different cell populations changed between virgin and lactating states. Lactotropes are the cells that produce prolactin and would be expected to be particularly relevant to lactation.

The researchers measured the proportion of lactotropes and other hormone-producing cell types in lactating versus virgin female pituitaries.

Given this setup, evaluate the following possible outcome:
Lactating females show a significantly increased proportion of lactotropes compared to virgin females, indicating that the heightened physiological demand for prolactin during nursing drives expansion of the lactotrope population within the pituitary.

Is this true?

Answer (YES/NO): YES